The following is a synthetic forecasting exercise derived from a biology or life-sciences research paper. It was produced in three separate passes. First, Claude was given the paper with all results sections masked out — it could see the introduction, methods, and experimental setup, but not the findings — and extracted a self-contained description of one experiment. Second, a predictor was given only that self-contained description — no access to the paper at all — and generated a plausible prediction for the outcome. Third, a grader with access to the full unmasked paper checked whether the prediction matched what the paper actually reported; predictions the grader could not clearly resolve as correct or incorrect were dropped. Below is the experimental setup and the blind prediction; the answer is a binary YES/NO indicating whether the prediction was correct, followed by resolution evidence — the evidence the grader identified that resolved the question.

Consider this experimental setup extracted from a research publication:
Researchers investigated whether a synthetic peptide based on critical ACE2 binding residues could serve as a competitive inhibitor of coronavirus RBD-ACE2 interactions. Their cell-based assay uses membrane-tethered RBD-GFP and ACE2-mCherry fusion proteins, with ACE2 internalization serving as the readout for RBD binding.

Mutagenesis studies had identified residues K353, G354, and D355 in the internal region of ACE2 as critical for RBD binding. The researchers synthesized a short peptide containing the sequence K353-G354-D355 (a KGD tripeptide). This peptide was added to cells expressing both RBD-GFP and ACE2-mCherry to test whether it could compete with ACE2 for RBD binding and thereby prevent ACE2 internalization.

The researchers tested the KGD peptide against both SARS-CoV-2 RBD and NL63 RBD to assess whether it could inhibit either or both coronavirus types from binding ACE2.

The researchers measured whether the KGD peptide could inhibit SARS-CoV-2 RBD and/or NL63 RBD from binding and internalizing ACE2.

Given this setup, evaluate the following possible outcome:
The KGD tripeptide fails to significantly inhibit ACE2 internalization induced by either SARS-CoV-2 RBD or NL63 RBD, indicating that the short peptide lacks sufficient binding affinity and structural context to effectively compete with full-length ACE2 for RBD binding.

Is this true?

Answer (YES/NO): YES